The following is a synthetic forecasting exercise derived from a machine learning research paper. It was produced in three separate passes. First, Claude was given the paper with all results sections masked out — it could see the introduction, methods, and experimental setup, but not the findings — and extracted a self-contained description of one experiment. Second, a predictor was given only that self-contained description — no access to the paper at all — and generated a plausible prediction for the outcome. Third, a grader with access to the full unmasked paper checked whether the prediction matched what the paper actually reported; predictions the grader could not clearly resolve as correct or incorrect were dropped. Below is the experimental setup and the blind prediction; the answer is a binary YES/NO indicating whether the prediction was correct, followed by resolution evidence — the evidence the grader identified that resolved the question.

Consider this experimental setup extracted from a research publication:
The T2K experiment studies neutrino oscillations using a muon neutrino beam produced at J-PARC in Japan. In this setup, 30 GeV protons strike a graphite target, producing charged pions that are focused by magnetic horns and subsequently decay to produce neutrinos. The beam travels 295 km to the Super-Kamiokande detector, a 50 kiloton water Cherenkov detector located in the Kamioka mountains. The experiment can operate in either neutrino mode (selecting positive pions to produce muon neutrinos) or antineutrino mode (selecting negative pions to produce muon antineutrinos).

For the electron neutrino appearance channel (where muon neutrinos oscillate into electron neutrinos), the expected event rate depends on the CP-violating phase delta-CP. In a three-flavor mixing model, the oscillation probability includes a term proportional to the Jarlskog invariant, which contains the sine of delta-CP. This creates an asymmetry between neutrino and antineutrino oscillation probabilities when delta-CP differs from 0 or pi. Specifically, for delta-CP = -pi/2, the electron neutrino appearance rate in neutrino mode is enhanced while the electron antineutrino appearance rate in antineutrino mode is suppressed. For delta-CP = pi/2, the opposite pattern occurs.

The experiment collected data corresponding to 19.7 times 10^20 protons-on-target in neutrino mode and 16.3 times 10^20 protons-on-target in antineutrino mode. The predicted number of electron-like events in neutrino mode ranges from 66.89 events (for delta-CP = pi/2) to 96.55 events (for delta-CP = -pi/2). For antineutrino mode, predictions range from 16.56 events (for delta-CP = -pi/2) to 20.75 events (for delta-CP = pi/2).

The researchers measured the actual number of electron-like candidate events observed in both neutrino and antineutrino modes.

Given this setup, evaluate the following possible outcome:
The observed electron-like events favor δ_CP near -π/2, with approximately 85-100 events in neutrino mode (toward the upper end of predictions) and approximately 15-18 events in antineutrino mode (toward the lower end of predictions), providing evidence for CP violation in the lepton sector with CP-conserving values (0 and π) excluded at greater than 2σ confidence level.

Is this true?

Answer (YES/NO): NO